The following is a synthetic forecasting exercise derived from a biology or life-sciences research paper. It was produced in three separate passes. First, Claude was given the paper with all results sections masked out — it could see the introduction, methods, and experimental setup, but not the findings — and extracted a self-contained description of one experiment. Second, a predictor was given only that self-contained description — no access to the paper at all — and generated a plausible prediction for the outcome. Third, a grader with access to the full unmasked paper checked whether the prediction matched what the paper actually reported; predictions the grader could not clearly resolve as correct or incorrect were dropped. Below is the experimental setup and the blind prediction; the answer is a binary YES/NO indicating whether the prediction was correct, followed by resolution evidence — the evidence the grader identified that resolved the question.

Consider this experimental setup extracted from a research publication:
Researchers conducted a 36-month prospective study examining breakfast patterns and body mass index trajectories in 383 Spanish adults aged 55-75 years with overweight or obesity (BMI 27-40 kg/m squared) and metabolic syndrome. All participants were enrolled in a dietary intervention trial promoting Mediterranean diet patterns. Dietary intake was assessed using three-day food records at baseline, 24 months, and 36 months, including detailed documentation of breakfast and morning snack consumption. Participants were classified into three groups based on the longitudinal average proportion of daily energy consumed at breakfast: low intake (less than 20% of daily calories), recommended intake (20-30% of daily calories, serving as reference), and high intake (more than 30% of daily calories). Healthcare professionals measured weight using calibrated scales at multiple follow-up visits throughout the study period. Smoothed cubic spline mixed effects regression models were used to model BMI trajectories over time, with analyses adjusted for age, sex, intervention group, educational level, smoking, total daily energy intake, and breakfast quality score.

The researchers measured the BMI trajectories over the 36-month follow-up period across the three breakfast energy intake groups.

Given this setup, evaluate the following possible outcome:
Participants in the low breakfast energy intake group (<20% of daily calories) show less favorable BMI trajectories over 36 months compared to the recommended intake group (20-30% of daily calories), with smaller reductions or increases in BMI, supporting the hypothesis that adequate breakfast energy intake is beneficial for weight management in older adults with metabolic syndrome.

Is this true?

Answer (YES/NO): YES